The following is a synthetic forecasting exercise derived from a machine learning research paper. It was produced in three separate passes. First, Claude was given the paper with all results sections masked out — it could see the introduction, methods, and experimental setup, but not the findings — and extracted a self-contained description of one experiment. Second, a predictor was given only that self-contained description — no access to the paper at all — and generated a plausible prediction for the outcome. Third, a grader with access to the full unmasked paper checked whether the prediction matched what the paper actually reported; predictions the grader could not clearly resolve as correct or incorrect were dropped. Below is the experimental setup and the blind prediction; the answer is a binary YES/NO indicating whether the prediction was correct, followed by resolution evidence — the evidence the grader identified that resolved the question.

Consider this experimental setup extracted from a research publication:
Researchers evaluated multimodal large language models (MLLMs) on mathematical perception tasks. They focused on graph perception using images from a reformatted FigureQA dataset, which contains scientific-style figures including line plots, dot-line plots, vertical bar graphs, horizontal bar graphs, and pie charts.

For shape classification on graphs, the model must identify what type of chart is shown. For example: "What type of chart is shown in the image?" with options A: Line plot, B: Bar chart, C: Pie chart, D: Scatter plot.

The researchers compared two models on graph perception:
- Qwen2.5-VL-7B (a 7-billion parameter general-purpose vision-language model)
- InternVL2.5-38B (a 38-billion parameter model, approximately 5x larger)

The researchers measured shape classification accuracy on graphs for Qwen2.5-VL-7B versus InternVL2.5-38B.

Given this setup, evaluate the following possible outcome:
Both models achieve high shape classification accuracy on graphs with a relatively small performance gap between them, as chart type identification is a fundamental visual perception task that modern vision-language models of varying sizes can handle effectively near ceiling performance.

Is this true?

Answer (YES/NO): NO